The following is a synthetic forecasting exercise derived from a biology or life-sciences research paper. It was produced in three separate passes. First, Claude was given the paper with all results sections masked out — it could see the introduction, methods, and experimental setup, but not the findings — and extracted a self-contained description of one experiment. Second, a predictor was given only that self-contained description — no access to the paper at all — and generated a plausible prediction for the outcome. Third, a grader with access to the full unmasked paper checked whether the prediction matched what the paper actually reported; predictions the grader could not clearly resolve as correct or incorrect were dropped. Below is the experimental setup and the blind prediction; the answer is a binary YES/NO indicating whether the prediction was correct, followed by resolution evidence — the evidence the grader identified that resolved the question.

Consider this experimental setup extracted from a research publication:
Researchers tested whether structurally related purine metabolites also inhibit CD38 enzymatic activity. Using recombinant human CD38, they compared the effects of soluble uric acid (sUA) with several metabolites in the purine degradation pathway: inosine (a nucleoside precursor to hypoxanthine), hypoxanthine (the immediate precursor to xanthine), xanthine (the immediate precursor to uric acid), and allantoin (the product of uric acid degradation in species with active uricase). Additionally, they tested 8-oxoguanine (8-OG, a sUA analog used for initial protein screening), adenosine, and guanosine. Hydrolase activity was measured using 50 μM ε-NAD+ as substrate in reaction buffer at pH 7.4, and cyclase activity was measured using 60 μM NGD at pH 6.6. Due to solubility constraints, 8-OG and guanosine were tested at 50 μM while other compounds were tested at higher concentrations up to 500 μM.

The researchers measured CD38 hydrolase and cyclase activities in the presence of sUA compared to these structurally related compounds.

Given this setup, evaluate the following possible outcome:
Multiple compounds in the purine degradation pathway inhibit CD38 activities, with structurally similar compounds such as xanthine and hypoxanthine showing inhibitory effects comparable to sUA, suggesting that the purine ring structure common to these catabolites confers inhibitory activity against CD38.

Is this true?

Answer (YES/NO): NO